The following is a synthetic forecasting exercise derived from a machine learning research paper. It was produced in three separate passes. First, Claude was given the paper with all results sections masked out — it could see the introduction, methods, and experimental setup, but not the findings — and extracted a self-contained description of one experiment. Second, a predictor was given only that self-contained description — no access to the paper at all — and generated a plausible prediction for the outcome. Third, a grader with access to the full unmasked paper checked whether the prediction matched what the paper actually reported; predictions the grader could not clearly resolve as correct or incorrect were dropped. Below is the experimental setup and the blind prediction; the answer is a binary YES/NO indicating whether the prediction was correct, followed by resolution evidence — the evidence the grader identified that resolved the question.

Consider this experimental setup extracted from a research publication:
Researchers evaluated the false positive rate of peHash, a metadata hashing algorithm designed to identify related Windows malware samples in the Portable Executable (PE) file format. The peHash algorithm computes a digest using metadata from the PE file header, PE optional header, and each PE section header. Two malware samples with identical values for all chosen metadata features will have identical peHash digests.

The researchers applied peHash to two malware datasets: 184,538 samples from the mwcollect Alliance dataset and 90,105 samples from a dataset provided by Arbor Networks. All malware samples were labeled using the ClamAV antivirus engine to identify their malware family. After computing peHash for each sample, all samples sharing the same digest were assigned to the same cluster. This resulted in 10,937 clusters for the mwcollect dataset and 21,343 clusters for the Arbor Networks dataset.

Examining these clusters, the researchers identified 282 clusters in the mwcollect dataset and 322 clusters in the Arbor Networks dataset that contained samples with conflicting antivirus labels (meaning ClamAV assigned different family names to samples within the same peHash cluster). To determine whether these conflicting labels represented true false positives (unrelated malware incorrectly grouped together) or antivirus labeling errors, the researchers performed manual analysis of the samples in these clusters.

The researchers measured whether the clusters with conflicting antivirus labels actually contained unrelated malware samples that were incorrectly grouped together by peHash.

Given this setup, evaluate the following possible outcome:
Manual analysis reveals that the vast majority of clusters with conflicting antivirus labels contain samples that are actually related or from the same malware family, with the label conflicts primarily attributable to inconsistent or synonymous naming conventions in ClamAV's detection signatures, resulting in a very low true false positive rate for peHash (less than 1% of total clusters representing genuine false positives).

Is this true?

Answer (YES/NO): YES